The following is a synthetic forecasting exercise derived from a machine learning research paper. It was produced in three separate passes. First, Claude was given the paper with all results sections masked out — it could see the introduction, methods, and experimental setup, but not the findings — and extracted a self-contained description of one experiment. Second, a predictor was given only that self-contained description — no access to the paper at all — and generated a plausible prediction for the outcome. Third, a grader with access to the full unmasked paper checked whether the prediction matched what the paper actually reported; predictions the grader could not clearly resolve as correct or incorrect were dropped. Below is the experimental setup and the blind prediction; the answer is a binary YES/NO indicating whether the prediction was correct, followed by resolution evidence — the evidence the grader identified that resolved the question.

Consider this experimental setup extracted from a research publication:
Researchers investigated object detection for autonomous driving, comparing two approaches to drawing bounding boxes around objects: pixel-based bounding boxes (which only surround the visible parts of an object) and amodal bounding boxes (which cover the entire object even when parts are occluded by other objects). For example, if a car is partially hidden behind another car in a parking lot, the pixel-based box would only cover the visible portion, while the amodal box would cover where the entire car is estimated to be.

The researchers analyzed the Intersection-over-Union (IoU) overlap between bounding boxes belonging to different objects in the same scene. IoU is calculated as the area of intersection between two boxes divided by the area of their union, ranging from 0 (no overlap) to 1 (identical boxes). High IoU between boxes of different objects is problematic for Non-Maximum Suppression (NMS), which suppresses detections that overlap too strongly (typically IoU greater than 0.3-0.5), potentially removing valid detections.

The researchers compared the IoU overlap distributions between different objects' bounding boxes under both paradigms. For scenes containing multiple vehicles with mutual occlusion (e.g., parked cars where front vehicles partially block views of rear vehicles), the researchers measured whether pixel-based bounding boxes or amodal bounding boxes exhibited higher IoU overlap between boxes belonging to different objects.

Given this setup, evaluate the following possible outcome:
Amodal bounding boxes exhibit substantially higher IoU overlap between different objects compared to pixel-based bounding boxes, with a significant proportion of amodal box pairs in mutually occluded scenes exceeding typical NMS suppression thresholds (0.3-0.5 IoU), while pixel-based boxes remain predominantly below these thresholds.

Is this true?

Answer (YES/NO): YES